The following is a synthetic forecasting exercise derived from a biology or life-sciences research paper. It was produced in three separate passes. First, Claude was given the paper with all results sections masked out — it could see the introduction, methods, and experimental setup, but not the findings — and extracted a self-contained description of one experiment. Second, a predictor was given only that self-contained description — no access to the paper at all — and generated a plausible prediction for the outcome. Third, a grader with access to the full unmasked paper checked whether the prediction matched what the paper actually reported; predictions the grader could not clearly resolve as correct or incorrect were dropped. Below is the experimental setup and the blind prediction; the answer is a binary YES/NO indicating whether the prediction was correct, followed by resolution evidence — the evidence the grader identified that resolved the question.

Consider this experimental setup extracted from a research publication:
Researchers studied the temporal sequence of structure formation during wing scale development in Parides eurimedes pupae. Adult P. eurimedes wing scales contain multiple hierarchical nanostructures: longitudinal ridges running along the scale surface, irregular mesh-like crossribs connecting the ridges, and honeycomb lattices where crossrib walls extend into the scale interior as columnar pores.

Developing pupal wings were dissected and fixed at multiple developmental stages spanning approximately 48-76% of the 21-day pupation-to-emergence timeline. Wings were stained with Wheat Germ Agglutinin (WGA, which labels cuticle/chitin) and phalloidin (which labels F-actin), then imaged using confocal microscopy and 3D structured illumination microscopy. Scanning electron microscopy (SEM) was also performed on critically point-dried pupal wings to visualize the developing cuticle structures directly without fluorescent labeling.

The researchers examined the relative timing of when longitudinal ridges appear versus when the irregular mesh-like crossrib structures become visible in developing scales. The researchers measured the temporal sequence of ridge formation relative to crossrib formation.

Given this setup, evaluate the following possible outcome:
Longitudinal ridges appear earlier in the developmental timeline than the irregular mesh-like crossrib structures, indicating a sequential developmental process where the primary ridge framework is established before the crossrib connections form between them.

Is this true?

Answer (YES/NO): YES